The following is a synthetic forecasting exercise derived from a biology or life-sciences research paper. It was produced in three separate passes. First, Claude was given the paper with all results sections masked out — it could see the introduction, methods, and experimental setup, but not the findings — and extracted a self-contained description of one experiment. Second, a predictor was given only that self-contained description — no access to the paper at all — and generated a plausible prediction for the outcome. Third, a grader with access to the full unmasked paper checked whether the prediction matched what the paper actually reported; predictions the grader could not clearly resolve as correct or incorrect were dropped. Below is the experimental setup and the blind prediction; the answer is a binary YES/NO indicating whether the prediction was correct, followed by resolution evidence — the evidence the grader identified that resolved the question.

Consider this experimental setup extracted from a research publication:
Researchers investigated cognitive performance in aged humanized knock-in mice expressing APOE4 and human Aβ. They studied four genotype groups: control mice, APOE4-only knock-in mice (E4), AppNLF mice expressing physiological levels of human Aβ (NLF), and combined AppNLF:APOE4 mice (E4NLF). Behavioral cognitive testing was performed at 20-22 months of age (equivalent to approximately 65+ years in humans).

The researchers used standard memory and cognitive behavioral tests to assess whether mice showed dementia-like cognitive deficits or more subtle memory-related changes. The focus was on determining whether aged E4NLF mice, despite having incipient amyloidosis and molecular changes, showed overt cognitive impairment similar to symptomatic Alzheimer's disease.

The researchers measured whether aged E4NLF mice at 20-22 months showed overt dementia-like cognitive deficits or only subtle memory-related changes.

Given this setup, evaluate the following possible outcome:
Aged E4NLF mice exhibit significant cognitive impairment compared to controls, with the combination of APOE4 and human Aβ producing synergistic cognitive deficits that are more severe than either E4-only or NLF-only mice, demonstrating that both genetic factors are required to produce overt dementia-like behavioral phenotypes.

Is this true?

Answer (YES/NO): NO